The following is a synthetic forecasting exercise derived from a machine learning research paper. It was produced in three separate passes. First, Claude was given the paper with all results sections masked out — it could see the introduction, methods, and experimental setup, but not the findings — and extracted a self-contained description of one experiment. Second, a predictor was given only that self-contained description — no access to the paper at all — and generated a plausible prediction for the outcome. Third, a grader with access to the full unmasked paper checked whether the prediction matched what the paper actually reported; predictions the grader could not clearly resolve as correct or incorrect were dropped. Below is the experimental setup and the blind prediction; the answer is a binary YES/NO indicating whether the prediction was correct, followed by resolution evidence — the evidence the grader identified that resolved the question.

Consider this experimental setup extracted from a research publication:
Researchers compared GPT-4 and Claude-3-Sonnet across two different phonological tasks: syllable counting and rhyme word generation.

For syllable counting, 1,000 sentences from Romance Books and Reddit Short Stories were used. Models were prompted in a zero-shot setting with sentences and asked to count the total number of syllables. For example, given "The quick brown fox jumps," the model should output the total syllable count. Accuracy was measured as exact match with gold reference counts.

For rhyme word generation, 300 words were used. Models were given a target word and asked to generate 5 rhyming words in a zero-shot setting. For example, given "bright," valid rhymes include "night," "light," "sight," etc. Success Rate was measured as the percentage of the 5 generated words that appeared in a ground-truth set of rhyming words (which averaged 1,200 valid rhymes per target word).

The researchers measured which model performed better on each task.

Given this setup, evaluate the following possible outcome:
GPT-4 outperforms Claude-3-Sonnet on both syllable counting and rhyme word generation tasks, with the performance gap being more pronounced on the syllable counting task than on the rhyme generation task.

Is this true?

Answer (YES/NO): NO